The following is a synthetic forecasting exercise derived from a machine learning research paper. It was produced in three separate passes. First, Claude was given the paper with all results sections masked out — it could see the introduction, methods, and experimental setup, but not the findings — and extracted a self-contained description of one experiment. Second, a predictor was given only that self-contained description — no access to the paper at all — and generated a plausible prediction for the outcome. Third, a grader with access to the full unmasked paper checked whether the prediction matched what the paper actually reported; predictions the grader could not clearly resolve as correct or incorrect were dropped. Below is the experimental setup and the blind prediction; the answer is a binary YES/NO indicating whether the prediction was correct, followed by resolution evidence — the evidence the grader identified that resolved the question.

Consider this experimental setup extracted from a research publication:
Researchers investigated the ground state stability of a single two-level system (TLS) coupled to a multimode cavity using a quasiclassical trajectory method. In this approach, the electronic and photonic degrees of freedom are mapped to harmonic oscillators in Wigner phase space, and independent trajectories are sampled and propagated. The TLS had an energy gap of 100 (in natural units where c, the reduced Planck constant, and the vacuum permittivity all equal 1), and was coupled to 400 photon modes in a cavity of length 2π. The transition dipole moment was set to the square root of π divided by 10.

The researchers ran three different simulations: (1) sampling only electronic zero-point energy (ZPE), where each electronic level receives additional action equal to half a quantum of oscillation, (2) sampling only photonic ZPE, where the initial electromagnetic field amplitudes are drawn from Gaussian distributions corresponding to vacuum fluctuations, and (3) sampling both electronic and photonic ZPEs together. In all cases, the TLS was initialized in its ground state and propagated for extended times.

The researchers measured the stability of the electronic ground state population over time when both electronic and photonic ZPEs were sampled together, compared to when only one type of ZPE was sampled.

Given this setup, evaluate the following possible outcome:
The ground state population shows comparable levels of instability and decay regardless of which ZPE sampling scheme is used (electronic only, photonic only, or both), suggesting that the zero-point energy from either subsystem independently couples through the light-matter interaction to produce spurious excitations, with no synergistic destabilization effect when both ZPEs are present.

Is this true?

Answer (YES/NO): NO